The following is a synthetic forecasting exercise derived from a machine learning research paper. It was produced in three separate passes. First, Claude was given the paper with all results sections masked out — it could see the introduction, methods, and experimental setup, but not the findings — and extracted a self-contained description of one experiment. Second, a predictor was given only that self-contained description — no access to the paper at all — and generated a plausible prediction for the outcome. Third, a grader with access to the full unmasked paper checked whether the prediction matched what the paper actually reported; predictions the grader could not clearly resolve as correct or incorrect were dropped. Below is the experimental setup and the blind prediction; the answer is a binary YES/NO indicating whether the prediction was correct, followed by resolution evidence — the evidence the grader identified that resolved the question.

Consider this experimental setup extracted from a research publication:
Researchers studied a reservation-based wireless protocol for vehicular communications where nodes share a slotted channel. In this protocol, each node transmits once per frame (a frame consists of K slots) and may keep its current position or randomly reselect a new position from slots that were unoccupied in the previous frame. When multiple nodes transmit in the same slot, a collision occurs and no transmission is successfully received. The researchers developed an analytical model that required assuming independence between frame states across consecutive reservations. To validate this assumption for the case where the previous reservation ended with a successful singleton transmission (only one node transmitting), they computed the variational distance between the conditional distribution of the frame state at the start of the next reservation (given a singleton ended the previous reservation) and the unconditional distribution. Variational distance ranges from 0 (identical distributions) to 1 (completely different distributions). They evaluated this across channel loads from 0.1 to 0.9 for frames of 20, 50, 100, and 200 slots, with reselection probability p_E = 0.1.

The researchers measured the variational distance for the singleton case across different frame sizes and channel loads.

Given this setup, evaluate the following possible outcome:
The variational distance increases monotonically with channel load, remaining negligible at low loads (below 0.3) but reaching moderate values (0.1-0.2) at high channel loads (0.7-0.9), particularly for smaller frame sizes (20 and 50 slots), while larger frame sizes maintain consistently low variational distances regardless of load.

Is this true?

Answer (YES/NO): NO